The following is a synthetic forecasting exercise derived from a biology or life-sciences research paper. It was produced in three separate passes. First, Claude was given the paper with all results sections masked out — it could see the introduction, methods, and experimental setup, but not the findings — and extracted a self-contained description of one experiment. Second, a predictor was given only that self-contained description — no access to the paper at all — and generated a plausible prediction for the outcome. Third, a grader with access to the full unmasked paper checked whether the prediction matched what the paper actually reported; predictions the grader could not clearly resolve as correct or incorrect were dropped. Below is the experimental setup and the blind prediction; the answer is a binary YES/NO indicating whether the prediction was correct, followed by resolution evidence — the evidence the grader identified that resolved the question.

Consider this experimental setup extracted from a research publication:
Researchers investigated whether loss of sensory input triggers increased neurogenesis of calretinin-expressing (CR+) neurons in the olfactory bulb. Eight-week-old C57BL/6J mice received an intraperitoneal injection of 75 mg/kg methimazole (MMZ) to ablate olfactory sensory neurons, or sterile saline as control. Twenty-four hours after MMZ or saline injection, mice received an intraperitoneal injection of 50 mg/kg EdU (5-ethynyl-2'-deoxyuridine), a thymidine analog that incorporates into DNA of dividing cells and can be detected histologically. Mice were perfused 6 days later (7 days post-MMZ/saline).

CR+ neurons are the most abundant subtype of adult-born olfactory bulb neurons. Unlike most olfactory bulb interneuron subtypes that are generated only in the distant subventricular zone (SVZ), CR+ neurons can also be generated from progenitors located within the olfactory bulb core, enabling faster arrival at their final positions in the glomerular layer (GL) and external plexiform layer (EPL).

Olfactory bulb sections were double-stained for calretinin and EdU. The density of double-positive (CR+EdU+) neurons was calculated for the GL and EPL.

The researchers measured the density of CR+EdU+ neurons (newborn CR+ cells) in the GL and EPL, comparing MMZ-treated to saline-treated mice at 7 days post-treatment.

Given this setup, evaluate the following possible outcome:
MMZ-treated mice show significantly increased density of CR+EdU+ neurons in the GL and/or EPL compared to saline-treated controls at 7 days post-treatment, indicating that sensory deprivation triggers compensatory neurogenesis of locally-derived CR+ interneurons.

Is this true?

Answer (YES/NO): NO